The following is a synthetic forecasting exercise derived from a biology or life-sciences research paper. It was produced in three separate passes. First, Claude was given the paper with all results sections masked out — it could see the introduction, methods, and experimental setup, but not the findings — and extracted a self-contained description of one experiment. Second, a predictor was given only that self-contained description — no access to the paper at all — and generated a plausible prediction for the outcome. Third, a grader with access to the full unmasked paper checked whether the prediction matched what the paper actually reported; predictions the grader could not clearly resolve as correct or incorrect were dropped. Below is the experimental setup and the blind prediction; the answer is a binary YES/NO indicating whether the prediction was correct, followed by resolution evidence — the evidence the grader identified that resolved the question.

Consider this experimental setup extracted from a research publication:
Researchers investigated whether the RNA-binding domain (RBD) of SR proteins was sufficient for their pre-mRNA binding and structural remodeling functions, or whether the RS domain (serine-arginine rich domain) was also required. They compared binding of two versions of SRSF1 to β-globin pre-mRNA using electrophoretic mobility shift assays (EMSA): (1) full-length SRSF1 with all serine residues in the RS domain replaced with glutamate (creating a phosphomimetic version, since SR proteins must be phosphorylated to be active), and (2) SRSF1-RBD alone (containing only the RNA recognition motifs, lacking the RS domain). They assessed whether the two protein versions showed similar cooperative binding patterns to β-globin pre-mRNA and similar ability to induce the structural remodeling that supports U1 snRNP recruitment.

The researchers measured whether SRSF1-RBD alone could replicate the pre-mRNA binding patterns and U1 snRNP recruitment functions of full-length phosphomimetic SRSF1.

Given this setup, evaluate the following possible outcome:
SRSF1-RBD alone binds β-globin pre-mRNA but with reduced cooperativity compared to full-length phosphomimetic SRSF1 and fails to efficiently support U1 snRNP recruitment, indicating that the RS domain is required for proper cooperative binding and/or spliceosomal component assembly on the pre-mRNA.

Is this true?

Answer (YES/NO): NO